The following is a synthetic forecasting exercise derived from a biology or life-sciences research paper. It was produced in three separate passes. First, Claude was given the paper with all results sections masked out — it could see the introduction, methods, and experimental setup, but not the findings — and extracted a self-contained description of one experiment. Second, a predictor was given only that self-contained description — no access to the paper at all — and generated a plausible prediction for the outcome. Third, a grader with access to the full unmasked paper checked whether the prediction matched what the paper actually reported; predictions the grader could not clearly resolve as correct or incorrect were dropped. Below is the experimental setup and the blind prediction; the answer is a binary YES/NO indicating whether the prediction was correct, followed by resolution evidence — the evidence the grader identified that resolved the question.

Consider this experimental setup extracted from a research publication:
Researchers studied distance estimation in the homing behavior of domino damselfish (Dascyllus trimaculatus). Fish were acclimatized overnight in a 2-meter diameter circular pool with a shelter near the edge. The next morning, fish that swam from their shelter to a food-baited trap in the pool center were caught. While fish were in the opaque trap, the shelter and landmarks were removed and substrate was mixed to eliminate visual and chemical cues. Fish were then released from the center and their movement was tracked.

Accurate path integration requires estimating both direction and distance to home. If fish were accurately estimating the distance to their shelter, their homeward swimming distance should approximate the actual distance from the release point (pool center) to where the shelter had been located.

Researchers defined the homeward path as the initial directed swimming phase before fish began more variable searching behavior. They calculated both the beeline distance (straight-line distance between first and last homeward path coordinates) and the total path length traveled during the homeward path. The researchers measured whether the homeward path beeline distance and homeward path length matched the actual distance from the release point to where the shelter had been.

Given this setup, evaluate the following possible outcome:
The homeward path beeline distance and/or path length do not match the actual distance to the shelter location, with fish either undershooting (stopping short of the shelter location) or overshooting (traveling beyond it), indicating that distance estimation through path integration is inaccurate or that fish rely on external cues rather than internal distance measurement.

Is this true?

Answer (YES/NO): YES